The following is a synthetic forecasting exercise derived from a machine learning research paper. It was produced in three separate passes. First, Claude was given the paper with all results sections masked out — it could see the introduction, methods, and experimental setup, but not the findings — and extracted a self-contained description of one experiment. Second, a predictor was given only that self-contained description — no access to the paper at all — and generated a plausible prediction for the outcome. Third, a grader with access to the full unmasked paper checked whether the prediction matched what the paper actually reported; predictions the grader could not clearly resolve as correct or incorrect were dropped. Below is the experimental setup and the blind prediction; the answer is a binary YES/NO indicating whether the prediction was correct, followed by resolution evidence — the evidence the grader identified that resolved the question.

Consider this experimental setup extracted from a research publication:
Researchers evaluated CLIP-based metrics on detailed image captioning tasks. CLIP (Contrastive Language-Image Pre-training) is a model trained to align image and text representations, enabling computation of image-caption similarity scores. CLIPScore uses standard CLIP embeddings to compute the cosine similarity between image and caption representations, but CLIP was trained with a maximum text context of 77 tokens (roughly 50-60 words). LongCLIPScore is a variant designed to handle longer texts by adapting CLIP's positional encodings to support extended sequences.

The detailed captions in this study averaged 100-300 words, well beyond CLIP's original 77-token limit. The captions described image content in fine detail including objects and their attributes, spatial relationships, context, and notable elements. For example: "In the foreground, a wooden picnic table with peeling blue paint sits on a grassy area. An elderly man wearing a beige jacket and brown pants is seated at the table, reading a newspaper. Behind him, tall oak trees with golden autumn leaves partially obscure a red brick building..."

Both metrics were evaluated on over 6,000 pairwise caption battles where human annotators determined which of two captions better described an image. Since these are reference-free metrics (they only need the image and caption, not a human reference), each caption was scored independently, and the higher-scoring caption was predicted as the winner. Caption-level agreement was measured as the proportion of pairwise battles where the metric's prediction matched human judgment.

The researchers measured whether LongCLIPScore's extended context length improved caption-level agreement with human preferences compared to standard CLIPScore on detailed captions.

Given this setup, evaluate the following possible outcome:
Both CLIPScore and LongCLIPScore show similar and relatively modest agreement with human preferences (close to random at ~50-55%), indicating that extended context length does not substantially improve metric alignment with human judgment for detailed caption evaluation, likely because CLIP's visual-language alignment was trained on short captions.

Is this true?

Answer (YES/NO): NO